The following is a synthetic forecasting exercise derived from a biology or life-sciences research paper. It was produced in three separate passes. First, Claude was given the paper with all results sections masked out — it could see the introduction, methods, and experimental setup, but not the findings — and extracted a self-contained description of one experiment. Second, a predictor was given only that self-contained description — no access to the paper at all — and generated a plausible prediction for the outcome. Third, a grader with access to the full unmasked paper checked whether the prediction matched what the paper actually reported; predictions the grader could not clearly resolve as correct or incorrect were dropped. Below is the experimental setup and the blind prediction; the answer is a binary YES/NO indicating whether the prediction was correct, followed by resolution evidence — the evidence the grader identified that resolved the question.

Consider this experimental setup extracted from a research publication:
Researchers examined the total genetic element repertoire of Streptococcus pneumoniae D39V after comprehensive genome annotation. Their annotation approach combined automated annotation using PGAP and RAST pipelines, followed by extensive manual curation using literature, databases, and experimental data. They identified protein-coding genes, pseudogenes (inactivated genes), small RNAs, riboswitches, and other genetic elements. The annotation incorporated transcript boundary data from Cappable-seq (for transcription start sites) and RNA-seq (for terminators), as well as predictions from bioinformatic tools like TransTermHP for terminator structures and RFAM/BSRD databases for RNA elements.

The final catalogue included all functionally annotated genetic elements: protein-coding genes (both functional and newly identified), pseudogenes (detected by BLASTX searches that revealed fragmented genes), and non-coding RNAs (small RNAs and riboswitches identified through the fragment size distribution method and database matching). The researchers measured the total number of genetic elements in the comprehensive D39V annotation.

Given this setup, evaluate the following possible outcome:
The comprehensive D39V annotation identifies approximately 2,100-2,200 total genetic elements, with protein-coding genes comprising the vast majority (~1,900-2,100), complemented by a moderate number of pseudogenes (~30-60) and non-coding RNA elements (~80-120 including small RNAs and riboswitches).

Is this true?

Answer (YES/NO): NO